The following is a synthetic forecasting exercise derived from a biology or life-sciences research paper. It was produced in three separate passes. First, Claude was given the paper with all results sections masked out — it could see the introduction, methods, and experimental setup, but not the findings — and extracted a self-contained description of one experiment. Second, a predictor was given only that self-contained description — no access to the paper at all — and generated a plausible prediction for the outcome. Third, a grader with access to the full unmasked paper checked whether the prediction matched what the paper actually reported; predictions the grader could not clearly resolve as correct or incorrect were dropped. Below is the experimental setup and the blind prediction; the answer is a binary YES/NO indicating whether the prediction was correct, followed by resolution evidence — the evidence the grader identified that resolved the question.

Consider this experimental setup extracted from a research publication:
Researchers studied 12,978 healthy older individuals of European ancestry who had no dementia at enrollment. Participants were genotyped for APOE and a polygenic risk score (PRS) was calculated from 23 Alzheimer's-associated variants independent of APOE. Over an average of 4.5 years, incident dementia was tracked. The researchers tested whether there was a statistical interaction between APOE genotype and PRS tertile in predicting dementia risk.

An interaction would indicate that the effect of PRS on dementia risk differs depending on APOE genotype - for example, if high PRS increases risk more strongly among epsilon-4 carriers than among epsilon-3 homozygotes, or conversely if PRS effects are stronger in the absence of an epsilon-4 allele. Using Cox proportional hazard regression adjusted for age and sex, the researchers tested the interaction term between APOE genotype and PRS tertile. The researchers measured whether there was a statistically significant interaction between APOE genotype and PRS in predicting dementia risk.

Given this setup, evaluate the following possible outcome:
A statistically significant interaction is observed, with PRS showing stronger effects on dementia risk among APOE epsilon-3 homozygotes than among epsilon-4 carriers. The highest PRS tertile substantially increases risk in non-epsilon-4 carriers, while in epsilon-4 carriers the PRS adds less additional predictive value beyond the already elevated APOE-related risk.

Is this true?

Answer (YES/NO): NO